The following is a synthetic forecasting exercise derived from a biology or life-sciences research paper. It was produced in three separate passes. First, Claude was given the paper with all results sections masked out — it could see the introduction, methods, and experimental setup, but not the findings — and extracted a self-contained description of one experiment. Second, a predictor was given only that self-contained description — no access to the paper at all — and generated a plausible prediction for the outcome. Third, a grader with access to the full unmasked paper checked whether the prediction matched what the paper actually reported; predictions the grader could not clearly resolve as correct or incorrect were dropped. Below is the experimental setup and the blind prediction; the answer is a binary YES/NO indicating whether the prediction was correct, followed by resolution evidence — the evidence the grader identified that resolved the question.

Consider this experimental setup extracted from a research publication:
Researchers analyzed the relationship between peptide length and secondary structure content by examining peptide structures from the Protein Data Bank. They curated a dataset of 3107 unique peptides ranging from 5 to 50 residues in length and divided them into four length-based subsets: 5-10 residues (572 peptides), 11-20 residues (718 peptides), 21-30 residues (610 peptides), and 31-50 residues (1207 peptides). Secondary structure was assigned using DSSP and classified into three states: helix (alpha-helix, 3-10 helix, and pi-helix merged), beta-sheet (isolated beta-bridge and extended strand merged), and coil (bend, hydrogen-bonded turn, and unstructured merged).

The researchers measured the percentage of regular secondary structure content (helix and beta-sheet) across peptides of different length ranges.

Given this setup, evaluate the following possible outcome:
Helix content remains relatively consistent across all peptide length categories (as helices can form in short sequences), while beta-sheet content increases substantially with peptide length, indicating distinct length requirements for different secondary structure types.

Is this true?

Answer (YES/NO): NO